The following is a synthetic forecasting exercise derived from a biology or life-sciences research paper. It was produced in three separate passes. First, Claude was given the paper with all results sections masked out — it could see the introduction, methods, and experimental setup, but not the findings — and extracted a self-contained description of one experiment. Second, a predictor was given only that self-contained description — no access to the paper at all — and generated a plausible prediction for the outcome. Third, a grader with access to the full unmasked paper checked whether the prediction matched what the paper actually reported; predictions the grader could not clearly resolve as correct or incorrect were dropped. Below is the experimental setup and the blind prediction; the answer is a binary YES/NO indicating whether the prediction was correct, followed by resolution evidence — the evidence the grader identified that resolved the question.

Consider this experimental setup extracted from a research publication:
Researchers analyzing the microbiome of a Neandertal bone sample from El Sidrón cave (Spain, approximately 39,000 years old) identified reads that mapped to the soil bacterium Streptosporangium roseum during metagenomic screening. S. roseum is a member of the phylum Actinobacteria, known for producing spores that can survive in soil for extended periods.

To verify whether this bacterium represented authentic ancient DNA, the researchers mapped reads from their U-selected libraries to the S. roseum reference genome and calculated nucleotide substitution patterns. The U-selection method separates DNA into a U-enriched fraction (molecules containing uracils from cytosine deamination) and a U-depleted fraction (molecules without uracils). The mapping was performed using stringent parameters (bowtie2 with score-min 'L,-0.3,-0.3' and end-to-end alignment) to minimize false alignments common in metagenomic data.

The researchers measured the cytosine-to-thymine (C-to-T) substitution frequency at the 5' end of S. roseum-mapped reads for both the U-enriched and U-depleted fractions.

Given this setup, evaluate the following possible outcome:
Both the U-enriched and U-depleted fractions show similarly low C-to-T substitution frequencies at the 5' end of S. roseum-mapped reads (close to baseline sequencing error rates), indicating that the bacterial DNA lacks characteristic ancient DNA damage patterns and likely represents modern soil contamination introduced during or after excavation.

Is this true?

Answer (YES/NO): NO